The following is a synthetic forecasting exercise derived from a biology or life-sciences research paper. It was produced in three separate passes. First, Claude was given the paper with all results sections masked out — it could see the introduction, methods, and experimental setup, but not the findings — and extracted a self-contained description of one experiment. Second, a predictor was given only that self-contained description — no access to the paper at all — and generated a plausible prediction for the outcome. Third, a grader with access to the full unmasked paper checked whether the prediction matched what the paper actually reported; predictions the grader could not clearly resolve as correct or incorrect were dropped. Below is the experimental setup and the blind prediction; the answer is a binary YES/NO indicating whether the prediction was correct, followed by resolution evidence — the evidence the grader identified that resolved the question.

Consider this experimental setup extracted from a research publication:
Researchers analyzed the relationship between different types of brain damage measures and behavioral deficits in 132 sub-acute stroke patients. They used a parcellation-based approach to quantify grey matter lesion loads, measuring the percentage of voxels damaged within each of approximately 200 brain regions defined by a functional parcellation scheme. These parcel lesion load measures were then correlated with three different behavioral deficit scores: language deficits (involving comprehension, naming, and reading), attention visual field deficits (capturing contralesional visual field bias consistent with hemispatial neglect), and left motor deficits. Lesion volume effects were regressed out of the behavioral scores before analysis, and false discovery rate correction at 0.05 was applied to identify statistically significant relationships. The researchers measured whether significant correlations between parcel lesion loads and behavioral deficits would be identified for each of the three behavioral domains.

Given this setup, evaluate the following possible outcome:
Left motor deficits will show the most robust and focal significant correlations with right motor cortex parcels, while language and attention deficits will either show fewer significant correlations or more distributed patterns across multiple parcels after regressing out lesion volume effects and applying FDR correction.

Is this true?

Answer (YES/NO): NO